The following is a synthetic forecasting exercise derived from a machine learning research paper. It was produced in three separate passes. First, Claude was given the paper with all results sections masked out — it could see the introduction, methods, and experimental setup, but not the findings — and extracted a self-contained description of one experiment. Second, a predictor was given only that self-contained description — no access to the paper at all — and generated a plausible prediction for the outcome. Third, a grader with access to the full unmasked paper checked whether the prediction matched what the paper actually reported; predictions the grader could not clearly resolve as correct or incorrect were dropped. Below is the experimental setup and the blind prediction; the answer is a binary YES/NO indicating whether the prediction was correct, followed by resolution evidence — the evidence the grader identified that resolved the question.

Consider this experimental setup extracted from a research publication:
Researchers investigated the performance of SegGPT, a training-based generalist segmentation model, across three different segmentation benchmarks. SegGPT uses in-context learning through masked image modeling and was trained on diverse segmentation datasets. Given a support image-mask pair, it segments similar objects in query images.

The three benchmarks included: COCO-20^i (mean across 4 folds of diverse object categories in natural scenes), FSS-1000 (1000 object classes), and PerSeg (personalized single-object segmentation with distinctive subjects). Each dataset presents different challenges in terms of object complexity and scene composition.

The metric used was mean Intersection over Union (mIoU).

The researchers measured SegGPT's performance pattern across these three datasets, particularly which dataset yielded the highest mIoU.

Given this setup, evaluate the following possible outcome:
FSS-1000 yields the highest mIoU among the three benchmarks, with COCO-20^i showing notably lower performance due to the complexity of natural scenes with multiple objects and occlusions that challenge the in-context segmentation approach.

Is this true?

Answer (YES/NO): NO